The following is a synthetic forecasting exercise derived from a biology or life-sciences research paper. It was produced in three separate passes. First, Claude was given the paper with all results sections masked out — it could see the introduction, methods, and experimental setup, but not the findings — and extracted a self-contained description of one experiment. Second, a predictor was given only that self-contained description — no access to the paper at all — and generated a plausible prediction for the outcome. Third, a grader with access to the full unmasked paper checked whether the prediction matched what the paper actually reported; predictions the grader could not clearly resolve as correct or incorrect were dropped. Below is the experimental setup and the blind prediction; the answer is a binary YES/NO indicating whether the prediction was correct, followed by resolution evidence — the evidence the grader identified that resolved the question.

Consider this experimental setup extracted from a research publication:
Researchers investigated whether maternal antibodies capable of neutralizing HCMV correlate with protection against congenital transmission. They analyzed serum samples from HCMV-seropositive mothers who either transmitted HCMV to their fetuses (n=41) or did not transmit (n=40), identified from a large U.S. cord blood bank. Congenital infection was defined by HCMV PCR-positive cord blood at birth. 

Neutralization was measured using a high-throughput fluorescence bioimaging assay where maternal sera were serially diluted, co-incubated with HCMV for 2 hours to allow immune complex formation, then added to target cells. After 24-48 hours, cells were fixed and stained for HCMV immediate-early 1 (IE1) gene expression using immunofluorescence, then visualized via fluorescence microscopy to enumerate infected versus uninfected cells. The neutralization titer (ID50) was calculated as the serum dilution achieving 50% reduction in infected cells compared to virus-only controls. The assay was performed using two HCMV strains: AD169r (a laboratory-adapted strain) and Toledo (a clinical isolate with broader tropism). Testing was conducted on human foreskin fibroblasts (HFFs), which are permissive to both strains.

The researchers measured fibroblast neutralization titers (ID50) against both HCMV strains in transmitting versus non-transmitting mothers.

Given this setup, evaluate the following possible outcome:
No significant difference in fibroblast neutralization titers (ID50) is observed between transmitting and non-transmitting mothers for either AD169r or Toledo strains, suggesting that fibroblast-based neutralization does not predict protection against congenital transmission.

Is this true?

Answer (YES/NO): NO